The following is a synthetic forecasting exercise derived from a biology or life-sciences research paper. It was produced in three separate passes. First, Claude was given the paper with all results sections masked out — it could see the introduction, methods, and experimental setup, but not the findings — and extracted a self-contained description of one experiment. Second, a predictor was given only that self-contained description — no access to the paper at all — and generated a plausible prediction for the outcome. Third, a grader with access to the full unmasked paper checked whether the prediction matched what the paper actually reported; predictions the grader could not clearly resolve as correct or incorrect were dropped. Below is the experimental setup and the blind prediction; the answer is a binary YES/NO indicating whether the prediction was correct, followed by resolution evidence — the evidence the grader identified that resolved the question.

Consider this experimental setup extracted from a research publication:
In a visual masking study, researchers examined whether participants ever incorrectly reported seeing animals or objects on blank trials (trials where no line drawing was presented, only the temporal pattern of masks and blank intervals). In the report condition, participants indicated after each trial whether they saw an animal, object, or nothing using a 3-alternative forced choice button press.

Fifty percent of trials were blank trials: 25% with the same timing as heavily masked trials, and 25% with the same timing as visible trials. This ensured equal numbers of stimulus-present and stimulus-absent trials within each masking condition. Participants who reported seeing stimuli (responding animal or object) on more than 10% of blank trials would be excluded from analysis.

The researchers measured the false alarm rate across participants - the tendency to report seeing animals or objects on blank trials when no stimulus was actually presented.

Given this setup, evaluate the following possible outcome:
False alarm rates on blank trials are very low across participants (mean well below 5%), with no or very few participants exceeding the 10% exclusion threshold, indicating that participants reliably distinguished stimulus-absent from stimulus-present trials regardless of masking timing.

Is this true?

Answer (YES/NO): YES